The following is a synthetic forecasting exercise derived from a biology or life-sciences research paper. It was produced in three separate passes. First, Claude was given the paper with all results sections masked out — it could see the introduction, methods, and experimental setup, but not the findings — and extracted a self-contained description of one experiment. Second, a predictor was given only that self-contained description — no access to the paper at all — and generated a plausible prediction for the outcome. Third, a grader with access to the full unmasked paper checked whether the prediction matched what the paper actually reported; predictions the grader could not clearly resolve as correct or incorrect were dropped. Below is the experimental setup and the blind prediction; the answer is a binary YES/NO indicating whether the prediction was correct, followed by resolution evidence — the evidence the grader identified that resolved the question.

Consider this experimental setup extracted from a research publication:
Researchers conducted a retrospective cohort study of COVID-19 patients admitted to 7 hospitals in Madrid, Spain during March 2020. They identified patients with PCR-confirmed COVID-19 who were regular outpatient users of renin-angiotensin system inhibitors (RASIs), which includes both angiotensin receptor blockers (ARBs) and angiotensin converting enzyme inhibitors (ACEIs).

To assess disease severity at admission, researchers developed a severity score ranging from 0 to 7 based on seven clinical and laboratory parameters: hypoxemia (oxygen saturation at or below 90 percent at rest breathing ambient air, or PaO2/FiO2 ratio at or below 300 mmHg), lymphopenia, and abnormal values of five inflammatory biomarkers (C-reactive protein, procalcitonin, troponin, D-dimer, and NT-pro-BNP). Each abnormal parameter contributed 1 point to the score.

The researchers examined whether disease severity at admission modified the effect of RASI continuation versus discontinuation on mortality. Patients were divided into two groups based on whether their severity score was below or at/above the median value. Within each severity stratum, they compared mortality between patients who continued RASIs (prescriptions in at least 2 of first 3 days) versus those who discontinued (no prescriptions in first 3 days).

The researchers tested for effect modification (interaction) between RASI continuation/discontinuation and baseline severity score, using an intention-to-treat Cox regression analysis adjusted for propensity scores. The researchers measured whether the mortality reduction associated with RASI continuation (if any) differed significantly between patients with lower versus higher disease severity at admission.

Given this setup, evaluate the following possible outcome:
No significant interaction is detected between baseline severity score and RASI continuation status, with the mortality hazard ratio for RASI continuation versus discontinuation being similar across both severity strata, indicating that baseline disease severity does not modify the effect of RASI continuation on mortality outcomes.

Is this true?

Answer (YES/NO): YES